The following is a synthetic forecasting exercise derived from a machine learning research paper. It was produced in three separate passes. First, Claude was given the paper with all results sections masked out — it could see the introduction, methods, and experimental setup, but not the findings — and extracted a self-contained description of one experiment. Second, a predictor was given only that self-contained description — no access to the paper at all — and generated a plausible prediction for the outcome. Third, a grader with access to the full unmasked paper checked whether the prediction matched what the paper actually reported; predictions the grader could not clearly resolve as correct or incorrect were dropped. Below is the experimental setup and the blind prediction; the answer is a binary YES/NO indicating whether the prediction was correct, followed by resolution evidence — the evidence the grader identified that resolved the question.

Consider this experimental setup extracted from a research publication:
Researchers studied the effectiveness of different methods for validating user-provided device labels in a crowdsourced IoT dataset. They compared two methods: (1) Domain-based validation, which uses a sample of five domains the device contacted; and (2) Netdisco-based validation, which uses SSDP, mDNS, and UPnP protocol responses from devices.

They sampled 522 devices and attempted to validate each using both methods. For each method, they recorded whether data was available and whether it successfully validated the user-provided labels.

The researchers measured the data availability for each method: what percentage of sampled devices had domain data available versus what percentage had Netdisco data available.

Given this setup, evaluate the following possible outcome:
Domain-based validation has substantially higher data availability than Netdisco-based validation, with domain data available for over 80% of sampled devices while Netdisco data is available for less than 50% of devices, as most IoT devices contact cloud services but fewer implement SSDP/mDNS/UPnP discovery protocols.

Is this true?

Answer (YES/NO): YES